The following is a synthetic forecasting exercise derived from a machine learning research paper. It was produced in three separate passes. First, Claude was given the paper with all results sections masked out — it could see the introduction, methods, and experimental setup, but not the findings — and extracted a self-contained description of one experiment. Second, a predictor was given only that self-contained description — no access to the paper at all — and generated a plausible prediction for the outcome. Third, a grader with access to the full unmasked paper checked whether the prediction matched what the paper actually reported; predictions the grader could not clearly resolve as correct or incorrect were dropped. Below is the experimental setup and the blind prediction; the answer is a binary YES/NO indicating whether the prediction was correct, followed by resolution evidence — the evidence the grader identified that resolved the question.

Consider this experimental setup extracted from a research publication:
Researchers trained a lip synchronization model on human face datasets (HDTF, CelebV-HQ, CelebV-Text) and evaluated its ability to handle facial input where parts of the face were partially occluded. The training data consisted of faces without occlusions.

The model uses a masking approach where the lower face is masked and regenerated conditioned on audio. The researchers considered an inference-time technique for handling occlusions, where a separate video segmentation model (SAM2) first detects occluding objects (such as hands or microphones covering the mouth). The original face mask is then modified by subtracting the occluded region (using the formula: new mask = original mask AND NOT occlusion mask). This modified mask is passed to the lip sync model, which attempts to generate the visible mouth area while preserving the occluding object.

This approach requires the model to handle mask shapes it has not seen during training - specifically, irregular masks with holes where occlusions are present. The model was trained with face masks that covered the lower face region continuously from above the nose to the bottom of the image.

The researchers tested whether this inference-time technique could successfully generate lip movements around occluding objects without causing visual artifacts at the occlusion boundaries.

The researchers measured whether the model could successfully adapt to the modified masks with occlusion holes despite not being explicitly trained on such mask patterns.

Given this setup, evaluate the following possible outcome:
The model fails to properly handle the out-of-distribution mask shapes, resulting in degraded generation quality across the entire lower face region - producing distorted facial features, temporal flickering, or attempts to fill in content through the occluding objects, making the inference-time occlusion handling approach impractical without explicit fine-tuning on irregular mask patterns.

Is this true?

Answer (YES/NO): NO